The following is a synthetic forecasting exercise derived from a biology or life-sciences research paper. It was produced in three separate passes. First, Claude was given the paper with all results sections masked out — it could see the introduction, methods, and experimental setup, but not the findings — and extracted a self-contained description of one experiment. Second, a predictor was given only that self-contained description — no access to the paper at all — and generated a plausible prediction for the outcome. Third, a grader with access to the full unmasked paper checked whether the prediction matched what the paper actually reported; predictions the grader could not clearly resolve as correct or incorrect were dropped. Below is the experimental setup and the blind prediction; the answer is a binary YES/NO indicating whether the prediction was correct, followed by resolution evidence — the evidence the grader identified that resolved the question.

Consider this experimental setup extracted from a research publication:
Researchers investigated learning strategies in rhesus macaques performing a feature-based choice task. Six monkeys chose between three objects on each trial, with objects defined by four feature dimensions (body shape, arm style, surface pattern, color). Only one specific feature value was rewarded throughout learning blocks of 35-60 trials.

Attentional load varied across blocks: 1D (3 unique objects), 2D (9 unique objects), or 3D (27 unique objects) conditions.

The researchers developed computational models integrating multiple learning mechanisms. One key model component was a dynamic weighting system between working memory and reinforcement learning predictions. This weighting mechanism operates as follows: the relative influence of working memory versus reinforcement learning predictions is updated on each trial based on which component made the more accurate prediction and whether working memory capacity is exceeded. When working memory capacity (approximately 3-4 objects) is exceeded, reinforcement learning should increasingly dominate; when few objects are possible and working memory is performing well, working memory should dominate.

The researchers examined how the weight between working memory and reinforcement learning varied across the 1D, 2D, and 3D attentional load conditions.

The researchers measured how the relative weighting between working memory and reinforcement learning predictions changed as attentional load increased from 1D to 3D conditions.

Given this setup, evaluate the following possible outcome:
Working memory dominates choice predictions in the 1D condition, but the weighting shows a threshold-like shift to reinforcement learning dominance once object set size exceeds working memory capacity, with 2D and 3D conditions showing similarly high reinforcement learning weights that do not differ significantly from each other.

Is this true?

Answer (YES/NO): NO